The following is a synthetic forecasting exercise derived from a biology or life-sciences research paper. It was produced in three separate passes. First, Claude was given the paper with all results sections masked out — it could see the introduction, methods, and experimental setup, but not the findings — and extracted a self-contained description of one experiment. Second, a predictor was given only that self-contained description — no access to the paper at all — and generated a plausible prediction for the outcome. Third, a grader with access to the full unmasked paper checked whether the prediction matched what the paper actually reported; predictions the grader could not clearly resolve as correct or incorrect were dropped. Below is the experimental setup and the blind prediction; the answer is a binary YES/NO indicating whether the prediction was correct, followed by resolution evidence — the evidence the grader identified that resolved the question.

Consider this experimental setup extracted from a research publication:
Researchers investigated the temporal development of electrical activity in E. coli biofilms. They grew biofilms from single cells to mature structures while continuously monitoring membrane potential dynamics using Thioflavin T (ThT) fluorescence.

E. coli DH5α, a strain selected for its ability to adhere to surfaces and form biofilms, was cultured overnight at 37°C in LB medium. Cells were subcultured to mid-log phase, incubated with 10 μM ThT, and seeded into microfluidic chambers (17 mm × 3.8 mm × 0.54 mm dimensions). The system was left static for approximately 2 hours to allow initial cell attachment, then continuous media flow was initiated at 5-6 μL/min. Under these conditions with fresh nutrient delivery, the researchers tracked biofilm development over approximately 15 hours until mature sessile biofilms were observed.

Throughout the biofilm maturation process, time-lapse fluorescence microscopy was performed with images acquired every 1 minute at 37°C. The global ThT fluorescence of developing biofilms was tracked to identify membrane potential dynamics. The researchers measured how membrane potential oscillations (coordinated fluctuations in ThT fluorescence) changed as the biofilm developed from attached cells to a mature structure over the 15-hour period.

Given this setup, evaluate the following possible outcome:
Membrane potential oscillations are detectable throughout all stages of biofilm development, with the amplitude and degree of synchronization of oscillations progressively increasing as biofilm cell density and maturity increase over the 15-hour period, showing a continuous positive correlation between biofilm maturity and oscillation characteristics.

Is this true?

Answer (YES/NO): NO